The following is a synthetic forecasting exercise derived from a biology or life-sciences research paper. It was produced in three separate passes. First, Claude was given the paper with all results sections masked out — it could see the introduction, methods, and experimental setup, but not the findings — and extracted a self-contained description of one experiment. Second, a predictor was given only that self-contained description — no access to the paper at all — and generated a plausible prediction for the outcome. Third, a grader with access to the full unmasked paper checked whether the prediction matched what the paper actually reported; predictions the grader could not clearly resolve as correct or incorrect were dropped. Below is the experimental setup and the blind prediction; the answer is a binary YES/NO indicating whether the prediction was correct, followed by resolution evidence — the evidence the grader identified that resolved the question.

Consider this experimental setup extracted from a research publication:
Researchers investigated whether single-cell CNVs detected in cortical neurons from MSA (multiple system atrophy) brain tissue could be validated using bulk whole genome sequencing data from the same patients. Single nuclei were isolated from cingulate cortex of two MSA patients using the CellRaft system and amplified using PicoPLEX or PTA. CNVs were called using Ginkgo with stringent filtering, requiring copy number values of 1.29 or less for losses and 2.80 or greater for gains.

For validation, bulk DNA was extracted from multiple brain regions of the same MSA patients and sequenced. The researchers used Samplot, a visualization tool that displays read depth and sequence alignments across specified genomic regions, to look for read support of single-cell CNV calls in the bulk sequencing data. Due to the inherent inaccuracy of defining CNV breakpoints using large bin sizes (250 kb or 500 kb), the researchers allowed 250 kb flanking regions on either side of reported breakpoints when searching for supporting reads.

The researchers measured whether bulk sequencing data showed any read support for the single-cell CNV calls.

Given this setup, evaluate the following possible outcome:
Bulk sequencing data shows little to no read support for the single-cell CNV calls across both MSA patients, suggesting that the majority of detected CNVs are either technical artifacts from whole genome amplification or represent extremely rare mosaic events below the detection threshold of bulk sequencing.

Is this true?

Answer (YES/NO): NO